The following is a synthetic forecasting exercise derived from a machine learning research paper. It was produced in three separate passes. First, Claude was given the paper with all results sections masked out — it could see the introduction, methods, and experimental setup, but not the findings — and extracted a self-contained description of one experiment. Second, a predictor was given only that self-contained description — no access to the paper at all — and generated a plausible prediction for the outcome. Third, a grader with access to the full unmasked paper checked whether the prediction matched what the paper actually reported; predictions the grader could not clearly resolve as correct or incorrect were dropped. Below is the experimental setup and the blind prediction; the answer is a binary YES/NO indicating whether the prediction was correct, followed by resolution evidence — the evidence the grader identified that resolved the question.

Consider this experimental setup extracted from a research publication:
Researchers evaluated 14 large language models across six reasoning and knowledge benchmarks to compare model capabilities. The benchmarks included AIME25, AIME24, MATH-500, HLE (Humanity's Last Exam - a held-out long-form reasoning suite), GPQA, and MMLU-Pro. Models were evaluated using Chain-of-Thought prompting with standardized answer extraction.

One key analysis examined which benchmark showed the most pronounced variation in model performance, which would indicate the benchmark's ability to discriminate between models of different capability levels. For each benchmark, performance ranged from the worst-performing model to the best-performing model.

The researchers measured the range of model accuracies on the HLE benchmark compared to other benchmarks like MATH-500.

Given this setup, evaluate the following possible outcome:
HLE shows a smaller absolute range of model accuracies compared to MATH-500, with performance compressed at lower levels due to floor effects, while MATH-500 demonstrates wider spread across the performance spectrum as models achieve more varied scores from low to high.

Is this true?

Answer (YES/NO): NO